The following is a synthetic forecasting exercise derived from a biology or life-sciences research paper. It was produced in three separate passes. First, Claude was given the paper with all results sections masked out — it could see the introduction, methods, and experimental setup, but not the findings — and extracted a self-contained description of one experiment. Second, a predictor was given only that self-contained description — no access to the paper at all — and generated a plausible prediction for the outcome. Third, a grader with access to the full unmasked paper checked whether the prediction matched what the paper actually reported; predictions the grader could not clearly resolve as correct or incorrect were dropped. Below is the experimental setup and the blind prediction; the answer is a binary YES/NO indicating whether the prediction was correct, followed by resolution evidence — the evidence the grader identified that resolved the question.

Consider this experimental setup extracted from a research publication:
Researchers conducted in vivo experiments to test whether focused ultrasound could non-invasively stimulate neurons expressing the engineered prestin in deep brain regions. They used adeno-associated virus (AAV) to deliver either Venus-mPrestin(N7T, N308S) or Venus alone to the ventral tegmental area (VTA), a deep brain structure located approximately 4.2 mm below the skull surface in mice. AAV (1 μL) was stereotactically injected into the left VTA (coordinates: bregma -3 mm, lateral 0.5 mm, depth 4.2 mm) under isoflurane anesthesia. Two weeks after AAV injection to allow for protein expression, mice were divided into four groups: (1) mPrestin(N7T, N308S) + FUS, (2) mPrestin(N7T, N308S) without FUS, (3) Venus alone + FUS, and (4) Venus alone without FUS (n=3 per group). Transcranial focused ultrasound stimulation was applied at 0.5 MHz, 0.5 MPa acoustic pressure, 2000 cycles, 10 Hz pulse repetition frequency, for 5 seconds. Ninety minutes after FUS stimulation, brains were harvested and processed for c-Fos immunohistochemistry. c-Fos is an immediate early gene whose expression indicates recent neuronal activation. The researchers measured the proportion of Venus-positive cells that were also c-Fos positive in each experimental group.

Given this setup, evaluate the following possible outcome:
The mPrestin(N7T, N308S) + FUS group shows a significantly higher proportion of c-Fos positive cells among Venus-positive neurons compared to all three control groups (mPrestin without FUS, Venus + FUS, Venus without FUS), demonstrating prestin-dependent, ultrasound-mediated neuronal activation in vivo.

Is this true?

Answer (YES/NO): YES